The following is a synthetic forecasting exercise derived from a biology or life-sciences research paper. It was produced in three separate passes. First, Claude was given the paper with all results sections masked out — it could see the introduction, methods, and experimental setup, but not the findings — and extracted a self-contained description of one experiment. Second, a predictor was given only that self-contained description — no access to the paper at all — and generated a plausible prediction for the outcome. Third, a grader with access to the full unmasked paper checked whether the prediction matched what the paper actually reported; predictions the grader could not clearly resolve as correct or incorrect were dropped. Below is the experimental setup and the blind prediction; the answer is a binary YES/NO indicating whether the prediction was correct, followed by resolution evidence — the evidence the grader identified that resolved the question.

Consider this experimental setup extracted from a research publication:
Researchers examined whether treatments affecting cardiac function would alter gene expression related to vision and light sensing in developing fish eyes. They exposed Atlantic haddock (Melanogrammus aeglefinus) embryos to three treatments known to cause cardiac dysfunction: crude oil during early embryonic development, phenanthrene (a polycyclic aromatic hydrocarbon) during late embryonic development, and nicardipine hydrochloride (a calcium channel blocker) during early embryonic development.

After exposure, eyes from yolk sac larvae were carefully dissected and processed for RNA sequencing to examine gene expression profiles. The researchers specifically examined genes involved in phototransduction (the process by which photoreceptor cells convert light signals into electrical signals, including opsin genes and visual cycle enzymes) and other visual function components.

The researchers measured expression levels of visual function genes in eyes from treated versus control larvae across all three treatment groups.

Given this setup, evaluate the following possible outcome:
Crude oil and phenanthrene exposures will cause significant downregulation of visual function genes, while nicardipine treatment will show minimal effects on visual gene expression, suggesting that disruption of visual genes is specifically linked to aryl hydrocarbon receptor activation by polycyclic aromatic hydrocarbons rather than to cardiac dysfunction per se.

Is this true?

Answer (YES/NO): NO